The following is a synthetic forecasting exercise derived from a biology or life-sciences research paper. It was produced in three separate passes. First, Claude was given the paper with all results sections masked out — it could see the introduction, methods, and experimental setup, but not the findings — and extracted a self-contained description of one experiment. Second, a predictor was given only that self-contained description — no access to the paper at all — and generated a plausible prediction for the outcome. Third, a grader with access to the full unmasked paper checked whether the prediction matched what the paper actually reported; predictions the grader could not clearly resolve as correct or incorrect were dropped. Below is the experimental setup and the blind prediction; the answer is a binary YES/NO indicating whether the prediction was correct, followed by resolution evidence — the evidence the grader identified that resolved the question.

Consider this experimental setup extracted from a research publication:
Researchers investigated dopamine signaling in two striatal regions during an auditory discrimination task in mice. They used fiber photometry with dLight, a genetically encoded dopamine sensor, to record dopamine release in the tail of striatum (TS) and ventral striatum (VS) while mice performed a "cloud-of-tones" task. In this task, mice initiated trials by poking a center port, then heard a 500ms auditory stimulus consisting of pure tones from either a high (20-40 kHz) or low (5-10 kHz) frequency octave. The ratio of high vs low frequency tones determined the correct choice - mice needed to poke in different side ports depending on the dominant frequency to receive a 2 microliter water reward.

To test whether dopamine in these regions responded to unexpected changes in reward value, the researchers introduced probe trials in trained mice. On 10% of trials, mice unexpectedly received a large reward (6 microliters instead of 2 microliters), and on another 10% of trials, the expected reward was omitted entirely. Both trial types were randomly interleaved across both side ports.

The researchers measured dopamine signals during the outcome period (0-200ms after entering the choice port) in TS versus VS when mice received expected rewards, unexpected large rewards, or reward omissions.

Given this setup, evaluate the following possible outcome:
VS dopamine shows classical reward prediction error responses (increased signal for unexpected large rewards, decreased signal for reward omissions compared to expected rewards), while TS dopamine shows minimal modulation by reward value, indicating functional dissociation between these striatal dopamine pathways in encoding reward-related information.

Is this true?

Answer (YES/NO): YES